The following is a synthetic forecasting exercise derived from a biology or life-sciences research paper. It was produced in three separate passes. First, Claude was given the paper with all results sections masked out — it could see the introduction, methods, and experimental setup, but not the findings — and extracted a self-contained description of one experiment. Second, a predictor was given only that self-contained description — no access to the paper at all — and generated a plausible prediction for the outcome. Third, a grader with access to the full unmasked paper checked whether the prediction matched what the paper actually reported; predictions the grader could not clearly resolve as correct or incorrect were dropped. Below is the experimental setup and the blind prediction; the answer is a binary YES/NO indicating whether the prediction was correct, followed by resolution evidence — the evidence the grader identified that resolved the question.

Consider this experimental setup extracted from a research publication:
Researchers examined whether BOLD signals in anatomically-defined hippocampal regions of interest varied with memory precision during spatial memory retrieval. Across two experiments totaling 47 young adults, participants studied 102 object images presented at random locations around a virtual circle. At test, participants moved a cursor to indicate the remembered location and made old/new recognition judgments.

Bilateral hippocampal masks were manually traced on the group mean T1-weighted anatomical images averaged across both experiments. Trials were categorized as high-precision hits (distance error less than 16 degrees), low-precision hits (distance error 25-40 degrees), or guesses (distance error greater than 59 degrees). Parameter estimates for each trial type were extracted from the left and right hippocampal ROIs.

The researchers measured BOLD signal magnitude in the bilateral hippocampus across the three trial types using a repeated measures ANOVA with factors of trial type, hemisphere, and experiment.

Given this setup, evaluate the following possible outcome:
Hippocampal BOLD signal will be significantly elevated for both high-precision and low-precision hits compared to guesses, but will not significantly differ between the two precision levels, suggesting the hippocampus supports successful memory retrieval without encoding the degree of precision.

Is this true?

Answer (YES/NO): NO